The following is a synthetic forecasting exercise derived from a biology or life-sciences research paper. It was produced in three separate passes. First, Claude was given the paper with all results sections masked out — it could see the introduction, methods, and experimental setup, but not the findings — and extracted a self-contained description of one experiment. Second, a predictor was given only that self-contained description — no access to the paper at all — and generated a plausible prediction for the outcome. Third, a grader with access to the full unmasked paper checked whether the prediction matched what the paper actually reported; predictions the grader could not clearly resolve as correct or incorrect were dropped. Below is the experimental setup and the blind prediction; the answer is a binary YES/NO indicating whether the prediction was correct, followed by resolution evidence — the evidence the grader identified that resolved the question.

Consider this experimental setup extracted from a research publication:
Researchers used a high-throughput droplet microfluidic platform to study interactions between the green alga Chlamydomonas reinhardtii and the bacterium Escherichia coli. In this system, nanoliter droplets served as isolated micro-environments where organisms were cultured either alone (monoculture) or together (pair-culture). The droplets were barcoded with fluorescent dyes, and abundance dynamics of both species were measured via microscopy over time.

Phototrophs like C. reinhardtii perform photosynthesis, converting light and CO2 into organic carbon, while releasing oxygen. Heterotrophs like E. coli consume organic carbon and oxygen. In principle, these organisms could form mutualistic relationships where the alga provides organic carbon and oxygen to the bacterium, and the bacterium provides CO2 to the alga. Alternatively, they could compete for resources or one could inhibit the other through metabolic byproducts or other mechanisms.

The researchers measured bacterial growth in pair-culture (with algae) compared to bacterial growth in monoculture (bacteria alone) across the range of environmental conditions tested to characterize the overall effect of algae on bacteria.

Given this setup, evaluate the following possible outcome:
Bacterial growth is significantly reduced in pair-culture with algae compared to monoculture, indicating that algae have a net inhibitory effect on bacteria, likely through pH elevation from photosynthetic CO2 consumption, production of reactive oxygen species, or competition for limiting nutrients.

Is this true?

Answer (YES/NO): YES